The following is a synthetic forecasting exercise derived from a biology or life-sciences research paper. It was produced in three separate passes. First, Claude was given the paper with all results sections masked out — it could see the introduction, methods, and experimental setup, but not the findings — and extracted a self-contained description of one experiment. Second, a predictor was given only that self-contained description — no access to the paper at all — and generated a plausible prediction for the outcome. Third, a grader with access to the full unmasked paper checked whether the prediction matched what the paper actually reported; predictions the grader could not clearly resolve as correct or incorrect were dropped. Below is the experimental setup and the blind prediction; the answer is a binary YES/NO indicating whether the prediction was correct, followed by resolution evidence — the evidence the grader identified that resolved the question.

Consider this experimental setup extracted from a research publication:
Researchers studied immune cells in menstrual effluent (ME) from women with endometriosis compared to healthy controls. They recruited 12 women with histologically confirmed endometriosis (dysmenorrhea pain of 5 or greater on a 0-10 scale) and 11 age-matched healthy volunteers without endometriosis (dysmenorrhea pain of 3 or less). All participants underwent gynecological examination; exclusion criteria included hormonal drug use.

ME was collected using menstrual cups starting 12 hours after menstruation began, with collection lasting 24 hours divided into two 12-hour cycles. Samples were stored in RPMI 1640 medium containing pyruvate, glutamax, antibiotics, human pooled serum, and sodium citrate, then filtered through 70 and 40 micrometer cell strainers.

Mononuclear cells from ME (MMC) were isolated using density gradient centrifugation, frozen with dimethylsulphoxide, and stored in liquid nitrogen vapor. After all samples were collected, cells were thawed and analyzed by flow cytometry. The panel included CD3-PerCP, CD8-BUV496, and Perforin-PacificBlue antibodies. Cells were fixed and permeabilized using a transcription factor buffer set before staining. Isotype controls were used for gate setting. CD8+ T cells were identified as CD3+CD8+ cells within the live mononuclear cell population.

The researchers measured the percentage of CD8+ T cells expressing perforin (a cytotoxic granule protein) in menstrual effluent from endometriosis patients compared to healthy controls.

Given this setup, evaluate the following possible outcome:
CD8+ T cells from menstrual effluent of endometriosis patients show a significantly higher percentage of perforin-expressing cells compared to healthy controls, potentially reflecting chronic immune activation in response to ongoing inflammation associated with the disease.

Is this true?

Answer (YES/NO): NO